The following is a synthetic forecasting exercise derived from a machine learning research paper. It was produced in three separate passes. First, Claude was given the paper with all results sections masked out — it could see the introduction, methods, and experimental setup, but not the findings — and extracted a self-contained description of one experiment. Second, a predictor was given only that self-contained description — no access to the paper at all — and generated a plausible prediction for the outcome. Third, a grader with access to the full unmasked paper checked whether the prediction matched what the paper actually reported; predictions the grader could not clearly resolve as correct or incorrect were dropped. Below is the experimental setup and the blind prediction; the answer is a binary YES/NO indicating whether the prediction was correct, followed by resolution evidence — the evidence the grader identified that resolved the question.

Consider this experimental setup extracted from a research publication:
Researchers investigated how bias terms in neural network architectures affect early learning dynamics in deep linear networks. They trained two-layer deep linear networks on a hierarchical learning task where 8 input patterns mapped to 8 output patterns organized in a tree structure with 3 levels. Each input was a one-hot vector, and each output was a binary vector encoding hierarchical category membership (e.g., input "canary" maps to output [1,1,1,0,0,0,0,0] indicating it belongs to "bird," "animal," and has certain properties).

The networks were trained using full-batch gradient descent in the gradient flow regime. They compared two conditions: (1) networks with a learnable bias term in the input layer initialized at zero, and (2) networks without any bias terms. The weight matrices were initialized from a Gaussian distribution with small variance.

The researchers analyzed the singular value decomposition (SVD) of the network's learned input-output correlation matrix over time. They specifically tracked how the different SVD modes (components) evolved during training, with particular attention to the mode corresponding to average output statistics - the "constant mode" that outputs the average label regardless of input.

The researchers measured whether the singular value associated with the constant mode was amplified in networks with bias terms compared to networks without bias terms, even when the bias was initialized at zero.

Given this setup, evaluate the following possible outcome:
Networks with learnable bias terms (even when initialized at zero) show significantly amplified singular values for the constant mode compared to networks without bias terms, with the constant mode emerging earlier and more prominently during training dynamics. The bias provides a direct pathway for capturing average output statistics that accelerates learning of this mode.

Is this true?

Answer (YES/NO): YES